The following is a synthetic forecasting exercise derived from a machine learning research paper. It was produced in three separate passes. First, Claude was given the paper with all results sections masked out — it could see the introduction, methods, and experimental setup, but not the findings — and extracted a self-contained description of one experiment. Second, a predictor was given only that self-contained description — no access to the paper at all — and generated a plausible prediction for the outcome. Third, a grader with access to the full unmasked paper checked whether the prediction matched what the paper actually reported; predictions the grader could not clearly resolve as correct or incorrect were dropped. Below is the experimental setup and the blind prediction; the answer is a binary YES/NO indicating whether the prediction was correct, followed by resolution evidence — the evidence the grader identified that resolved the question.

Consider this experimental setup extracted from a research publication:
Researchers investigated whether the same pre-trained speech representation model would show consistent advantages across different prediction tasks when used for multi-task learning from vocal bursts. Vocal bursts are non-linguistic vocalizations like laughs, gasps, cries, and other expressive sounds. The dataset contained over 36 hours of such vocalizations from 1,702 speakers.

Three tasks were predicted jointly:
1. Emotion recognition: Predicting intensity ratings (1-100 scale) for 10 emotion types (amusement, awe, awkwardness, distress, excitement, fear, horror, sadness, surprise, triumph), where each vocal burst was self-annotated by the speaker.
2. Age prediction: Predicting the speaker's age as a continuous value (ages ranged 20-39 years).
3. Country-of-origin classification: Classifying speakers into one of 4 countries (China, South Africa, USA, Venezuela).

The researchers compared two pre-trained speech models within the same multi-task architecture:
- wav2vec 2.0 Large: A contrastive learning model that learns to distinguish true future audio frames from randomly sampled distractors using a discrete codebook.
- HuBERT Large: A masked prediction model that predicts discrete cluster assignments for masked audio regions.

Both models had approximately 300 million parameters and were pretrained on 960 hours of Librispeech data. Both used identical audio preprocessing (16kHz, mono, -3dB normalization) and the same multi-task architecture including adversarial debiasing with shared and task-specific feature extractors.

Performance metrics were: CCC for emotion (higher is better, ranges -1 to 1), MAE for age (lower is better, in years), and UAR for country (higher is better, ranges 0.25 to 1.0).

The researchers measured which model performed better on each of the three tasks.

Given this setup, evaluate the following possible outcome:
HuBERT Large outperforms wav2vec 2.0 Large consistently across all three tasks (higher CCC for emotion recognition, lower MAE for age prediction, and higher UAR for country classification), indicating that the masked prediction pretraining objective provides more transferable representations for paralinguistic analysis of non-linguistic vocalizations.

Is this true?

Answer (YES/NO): NO